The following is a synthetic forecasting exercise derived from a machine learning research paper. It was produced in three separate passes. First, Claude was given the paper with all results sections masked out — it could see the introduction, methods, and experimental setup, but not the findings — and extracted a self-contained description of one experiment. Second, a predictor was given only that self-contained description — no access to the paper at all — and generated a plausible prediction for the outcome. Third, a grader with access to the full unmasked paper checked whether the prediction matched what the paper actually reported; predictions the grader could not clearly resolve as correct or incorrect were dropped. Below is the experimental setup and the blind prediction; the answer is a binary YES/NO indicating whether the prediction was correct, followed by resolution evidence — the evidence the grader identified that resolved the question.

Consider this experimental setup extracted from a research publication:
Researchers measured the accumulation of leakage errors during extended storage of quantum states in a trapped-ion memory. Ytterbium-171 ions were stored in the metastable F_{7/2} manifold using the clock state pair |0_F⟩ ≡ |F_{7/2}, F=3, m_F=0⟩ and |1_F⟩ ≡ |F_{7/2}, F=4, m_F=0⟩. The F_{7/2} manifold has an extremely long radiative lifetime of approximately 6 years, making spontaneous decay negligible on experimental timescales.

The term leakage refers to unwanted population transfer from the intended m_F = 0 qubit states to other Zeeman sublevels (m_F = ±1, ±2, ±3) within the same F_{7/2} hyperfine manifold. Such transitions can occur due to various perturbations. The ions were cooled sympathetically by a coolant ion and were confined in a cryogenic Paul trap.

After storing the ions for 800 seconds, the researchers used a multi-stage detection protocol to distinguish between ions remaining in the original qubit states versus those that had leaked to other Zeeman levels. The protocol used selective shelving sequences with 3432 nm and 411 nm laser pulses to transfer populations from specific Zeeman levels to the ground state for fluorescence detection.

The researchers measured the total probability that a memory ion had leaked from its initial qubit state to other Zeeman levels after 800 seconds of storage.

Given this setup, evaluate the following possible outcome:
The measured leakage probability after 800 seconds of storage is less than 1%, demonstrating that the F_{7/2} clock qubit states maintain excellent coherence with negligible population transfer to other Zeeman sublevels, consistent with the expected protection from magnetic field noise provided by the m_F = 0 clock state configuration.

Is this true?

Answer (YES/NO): NO